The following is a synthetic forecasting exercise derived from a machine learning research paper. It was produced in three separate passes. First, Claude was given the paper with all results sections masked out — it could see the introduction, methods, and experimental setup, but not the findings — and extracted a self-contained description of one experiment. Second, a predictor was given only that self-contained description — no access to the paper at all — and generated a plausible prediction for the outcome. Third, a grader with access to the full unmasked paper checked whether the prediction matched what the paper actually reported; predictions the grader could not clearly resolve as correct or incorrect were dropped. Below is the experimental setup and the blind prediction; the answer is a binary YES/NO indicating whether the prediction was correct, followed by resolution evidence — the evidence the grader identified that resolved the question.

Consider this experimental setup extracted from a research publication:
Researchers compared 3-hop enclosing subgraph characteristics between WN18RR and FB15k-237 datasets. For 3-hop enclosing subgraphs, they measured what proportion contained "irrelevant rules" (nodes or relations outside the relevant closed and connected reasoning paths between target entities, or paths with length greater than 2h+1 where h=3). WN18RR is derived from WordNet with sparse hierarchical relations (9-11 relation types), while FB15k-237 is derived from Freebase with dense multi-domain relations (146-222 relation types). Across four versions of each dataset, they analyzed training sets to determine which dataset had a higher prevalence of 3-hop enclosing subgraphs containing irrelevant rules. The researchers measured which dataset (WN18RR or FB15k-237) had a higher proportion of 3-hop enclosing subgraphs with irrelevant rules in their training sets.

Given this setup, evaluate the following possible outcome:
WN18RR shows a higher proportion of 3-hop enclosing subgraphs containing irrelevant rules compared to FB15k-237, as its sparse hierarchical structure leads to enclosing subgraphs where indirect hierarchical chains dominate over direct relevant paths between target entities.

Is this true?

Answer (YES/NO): NO